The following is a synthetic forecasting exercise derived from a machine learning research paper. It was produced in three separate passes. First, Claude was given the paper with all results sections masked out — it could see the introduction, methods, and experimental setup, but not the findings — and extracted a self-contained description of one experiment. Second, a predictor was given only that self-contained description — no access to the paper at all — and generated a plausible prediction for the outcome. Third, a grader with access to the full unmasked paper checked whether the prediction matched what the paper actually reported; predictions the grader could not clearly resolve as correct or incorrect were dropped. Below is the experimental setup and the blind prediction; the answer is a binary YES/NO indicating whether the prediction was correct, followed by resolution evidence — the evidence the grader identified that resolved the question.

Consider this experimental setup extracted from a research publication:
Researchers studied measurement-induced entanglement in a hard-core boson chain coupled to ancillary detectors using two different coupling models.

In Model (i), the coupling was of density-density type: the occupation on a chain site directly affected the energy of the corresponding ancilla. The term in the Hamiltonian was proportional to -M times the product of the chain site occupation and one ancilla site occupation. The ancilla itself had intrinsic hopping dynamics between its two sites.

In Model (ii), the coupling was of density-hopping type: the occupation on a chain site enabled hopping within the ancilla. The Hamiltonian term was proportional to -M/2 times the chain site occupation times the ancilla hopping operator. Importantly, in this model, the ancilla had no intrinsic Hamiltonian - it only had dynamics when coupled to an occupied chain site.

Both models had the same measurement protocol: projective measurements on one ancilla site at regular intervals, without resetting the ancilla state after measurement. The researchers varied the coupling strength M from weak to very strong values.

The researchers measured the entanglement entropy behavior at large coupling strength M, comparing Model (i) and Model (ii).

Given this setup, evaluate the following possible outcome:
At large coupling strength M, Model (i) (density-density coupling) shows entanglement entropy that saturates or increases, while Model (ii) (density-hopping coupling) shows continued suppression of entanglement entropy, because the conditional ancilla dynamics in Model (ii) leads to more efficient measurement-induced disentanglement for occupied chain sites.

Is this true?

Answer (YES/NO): NO